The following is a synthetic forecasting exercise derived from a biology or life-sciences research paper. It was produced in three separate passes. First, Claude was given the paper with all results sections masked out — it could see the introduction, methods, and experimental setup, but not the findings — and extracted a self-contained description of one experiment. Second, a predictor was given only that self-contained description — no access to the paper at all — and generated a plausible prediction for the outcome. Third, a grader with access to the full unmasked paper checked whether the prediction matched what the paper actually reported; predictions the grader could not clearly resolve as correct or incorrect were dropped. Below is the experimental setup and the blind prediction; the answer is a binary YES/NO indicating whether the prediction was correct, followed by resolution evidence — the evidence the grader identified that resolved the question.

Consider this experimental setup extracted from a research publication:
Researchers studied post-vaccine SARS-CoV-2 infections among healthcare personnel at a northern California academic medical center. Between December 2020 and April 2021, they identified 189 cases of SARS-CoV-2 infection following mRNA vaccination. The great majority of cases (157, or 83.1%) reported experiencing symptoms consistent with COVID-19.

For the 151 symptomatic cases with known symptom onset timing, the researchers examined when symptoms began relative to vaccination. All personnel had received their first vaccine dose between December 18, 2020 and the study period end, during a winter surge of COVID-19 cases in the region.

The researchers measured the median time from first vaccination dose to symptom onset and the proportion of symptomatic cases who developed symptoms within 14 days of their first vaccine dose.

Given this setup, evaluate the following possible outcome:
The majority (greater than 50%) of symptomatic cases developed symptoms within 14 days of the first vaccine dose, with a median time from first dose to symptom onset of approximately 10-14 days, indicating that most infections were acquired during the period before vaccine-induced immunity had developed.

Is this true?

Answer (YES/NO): NO